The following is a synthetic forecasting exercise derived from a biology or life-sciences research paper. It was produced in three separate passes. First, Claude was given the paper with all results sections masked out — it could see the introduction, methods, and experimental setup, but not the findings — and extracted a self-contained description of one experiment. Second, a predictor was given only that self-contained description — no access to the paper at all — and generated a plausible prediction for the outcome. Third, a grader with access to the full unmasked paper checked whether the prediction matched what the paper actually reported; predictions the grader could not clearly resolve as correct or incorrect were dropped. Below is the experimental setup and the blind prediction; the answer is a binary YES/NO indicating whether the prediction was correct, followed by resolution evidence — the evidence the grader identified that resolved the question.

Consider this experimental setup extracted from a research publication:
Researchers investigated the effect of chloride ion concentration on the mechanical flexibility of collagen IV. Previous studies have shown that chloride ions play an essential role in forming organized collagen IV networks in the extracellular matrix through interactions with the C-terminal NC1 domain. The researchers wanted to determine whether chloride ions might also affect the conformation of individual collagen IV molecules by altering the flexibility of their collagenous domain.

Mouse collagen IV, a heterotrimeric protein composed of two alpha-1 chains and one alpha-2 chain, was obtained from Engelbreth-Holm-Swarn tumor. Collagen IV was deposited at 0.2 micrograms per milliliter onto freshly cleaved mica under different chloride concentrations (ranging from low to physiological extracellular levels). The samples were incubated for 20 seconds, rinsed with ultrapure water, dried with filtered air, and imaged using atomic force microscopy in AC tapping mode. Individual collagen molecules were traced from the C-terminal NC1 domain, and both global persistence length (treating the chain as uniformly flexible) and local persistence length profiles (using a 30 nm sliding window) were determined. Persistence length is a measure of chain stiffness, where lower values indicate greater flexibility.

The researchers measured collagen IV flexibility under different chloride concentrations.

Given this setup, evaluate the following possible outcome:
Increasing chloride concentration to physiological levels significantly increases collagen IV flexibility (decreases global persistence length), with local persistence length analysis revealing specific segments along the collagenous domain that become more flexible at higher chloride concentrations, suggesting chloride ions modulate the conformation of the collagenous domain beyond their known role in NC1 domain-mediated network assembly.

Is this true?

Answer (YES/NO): NO